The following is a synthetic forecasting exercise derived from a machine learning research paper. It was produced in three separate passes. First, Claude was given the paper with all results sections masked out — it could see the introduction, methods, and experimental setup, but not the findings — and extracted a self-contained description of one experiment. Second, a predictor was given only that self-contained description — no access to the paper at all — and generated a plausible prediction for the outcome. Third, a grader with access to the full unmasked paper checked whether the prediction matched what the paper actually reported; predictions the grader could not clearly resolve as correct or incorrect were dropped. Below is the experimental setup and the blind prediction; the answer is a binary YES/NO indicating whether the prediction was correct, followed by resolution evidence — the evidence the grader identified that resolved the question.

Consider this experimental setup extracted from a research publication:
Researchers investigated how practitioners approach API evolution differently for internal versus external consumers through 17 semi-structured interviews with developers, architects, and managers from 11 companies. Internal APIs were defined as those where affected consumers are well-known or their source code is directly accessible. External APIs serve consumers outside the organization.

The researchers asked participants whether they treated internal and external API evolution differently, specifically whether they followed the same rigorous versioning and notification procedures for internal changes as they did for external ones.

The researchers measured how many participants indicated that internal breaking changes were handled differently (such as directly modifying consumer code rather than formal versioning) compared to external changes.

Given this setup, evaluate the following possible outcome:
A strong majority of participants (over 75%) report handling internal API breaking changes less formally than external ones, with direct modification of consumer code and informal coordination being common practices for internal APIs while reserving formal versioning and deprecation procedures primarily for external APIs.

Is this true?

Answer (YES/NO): NO